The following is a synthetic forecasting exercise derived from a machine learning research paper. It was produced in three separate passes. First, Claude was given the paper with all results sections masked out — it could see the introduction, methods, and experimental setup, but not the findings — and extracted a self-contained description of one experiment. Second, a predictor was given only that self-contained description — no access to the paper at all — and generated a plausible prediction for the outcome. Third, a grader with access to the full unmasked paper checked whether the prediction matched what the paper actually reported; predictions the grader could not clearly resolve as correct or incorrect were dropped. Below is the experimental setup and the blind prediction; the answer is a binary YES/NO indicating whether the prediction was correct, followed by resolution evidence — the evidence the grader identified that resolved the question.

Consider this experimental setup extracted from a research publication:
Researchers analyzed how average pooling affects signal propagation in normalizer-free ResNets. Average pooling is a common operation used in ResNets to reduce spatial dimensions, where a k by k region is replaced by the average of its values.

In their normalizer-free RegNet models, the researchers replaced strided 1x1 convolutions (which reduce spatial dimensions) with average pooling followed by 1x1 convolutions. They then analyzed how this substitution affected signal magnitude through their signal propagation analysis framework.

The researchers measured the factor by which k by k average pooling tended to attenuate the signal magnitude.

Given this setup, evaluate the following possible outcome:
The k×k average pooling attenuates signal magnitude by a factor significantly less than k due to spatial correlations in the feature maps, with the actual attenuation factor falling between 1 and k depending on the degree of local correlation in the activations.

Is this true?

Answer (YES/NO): NO